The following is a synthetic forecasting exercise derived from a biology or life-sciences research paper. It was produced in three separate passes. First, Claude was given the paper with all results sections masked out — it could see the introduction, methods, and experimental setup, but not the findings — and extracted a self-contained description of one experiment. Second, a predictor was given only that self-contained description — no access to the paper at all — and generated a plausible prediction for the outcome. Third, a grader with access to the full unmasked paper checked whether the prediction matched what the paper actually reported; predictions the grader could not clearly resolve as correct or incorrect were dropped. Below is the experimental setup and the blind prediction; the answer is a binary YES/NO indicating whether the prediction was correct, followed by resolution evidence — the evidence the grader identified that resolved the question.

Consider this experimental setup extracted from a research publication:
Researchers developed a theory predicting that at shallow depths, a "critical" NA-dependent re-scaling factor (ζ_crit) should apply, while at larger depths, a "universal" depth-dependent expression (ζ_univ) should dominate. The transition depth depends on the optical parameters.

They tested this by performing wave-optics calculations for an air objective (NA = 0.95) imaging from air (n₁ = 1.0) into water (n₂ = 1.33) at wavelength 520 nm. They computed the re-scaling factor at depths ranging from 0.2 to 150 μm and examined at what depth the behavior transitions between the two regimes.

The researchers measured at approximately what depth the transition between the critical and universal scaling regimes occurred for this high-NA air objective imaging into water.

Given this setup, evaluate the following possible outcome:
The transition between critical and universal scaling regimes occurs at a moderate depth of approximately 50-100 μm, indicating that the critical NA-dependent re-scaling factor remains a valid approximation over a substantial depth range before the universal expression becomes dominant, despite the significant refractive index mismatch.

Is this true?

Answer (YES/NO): NO